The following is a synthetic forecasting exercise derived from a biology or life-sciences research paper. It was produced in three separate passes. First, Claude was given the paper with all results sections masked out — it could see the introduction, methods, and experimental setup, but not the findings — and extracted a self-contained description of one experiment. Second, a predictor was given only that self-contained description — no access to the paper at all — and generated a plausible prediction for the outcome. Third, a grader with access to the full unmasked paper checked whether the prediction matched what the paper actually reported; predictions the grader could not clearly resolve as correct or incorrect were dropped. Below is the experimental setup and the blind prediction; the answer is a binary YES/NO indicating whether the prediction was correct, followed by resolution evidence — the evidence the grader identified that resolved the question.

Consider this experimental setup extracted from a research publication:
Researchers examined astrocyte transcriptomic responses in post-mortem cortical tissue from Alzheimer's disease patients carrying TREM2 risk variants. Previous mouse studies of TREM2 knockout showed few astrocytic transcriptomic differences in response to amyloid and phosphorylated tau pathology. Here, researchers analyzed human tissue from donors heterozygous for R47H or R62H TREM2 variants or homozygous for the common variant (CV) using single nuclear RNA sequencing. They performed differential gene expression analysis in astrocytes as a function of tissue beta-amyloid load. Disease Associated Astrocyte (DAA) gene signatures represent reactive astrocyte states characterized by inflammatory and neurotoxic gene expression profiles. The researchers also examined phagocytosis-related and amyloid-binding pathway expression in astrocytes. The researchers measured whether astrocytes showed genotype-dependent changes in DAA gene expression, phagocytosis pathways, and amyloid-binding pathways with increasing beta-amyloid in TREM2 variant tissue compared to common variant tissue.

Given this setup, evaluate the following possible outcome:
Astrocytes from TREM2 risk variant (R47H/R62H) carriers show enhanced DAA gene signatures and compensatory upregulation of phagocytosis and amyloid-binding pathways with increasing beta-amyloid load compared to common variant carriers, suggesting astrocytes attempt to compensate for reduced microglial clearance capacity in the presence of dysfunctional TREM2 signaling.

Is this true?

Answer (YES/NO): YES